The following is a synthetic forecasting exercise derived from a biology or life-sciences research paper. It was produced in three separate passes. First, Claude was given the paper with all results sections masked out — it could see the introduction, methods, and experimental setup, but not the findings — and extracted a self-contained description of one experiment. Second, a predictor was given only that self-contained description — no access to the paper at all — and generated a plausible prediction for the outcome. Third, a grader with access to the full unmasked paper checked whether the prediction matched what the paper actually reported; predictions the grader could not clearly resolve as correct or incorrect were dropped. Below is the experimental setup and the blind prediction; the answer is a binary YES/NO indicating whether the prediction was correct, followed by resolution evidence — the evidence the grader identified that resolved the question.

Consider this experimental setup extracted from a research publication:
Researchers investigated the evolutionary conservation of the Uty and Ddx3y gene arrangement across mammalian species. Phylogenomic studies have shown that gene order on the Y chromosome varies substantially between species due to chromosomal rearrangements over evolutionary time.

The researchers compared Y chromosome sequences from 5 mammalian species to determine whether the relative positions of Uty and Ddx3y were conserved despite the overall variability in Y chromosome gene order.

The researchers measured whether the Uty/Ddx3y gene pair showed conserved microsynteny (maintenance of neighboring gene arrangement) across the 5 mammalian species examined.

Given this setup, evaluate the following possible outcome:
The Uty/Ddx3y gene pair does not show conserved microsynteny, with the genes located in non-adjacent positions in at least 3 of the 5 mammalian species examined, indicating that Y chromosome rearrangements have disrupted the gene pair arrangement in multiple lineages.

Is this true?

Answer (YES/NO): NO